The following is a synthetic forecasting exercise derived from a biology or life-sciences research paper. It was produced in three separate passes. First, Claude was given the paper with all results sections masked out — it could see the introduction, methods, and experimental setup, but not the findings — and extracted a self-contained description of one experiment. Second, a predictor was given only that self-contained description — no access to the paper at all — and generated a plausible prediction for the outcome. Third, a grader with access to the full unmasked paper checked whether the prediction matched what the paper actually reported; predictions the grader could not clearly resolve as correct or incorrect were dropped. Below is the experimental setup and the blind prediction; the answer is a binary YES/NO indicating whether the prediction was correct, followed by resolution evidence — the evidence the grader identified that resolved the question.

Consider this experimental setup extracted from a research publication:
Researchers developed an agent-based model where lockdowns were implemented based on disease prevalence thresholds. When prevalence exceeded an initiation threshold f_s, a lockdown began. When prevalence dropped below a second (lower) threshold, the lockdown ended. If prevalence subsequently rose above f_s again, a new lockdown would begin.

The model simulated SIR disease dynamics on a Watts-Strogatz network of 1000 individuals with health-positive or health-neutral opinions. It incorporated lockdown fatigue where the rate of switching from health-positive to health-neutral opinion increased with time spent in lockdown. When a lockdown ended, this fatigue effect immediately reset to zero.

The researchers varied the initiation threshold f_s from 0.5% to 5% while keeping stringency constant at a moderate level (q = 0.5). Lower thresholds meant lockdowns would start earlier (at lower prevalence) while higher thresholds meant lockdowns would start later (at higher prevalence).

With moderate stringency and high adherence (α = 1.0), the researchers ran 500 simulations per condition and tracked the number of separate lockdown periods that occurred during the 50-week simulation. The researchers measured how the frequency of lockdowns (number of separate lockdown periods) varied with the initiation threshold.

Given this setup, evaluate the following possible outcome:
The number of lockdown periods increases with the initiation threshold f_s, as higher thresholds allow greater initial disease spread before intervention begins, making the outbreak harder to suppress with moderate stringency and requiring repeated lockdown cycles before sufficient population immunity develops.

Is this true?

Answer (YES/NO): NO